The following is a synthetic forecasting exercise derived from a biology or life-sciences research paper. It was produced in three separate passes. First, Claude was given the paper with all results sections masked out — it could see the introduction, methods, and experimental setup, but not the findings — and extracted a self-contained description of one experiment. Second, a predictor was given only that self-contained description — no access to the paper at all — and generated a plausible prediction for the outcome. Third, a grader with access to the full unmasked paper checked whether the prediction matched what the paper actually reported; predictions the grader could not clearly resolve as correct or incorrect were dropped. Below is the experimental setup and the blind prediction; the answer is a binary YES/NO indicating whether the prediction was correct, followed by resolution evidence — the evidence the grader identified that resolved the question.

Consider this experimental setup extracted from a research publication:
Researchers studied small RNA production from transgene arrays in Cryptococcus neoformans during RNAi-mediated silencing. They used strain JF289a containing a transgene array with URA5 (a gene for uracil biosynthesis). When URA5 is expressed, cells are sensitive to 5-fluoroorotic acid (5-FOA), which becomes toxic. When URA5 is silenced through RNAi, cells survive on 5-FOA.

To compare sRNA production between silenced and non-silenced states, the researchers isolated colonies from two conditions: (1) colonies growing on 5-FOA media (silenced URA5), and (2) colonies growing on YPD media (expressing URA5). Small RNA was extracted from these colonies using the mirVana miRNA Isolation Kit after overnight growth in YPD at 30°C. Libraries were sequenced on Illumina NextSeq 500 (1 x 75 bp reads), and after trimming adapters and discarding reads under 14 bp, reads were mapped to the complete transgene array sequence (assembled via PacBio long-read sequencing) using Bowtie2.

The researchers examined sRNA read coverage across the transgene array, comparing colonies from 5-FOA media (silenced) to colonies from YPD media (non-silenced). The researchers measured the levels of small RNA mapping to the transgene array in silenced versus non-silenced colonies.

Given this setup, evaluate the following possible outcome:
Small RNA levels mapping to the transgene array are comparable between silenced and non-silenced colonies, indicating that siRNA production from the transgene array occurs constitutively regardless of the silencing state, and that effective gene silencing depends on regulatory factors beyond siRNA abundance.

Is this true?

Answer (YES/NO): NO